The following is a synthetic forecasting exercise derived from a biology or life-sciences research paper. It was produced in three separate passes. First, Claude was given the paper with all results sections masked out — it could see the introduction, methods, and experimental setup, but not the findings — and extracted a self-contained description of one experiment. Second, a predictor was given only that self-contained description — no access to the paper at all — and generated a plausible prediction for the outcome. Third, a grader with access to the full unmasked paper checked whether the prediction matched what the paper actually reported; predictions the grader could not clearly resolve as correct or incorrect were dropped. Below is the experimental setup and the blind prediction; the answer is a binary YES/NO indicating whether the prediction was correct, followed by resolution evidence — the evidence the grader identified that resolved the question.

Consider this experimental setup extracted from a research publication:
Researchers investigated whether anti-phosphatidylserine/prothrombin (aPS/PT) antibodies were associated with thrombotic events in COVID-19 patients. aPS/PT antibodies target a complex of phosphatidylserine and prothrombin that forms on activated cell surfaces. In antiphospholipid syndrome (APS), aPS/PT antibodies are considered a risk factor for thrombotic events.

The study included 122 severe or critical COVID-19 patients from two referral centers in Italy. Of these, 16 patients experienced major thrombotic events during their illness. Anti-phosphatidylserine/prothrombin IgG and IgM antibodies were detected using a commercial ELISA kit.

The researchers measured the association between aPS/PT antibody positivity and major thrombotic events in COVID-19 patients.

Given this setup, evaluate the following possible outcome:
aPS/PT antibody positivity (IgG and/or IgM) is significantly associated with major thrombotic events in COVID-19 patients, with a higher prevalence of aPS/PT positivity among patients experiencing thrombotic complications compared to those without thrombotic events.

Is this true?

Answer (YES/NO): NO